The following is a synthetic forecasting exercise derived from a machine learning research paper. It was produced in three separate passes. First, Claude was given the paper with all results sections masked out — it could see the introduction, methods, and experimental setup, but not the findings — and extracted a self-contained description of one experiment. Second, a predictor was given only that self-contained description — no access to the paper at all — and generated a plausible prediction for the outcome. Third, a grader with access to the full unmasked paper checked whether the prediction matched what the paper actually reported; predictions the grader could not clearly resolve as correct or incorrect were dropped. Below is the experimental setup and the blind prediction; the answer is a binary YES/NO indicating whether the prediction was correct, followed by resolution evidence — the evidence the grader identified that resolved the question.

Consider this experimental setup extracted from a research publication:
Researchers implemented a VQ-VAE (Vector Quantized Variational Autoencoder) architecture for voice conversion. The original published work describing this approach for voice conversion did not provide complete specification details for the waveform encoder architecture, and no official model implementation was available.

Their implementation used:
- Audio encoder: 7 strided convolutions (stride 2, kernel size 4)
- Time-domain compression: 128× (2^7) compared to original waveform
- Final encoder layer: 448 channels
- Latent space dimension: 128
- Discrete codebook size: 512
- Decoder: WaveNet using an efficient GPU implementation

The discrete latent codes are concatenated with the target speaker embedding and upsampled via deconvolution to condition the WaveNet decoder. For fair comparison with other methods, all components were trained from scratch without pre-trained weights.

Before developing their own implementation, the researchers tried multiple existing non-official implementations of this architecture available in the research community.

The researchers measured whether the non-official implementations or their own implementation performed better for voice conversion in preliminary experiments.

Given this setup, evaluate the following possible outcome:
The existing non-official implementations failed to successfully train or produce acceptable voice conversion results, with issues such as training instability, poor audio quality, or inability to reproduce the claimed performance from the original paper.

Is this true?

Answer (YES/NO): NO